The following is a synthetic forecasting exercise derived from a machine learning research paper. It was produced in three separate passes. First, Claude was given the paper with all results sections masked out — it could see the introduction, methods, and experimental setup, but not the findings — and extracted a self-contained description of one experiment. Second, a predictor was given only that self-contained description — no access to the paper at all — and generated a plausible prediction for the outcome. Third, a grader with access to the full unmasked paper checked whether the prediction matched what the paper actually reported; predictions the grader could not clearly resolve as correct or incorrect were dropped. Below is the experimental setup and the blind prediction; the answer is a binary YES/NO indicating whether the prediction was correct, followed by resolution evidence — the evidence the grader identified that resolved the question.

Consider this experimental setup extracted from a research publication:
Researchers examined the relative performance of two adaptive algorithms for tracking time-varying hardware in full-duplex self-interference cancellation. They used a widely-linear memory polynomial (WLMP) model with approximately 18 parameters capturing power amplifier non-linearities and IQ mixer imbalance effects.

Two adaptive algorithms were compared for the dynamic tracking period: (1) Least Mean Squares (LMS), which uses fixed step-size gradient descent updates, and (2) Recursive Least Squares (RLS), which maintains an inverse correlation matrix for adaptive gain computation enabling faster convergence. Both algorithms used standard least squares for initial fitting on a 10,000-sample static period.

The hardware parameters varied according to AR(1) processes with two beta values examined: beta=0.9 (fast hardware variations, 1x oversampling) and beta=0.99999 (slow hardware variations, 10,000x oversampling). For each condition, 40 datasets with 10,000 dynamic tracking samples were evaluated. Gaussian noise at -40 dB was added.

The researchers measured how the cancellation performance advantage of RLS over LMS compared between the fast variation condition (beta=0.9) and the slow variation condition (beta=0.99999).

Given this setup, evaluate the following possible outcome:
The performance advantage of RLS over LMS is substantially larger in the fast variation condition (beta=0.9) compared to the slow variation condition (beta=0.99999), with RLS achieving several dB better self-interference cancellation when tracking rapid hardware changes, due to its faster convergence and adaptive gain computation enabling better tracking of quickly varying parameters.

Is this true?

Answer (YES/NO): NO